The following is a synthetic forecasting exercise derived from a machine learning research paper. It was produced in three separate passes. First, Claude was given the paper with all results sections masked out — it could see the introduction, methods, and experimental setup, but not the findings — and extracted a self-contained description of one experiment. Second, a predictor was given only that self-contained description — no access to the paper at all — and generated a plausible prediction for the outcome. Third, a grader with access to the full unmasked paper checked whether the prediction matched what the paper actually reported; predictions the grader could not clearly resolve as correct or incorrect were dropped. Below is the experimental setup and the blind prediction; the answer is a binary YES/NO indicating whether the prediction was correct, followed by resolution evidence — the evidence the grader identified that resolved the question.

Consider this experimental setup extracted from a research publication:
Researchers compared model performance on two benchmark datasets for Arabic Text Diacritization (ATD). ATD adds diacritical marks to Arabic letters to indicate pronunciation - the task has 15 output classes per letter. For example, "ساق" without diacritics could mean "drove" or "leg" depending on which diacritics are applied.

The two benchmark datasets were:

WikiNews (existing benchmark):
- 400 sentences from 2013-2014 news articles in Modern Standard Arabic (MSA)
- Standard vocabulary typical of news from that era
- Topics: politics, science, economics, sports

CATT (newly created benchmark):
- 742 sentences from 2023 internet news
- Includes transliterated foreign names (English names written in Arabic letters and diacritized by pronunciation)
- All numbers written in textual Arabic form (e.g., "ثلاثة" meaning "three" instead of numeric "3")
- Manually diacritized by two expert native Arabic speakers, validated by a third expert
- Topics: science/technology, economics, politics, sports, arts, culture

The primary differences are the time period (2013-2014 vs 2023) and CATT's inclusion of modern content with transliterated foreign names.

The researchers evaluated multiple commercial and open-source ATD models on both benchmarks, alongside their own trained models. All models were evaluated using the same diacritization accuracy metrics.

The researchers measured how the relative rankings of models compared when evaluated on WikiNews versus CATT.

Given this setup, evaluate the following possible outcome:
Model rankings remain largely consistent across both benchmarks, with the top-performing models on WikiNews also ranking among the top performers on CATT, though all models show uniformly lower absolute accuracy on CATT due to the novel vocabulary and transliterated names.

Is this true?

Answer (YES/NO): NO